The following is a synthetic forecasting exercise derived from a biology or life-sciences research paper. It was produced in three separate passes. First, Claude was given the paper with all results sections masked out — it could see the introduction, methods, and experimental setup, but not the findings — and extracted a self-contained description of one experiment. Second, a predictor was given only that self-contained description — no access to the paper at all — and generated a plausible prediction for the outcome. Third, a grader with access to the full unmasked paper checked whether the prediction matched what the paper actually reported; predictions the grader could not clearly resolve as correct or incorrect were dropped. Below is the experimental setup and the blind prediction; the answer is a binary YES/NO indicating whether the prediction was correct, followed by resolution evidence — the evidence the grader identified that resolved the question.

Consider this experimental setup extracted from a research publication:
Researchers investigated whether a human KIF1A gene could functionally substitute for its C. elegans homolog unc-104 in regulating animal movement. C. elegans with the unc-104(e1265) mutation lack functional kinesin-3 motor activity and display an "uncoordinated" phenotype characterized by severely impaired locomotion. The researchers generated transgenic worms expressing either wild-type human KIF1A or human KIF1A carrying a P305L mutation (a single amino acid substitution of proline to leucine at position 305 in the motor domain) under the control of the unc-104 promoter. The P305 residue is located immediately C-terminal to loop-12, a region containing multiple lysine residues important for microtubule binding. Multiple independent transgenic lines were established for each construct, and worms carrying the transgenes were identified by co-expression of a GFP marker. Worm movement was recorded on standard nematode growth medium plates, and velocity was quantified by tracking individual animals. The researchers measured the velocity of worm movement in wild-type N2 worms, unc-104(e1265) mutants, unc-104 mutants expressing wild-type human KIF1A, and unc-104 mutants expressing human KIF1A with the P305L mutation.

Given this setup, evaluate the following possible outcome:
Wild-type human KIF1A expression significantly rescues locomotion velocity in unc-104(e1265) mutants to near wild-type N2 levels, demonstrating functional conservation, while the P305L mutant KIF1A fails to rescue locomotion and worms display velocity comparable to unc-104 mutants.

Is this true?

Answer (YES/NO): NO